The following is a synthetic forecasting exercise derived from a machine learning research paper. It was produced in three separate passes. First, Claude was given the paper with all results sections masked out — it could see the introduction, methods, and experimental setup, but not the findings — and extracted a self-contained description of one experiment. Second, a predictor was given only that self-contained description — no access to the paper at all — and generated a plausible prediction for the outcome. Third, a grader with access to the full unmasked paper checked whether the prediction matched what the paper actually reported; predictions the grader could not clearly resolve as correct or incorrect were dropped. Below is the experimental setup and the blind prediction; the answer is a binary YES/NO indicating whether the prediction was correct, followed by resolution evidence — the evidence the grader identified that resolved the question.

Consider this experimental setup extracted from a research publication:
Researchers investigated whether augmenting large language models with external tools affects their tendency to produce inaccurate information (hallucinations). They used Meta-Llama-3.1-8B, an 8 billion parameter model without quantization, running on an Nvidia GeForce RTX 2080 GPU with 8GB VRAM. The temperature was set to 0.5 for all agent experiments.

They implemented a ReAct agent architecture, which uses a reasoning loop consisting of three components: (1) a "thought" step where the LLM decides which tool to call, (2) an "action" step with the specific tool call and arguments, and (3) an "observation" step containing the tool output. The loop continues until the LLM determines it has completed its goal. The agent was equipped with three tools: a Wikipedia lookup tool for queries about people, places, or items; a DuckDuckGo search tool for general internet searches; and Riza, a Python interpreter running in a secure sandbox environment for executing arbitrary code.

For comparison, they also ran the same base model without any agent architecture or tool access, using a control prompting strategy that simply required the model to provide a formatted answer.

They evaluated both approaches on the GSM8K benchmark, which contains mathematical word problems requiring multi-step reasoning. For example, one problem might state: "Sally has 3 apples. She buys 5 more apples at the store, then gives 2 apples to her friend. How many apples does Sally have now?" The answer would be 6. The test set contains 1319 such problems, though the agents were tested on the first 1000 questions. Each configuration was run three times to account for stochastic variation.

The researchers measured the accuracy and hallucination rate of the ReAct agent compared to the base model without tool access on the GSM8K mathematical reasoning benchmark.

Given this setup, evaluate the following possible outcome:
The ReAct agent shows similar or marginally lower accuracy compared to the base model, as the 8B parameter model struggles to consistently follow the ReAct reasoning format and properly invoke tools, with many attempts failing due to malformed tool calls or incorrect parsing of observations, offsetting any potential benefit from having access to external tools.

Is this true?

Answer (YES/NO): NO